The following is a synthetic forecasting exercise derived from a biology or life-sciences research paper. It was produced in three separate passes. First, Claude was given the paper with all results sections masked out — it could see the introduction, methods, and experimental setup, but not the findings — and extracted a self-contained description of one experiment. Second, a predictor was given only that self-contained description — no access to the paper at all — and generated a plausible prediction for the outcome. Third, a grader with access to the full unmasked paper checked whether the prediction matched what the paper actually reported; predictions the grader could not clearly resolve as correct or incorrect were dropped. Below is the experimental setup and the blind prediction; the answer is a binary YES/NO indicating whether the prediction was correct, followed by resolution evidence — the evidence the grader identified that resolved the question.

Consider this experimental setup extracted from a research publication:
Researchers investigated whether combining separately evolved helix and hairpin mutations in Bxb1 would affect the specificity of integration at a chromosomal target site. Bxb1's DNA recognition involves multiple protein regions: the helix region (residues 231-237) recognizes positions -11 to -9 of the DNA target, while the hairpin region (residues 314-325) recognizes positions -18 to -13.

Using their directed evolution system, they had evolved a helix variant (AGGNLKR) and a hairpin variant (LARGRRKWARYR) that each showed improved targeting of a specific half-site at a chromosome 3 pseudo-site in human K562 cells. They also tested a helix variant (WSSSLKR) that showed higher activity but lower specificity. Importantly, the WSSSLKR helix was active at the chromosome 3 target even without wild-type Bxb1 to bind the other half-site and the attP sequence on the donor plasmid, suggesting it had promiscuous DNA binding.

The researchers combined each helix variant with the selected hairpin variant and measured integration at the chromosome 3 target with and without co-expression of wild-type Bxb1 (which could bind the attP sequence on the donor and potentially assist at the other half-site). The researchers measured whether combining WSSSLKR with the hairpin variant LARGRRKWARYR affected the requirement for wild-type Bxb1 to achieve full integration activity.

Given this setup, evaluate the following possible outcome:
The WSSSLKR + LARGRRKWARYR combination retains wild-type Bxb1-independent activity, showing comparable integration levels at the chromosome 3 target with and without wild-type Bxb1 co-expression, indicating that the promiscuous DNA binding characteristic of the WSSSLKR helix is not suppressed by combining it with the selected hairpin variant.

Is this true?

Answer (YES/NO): NO